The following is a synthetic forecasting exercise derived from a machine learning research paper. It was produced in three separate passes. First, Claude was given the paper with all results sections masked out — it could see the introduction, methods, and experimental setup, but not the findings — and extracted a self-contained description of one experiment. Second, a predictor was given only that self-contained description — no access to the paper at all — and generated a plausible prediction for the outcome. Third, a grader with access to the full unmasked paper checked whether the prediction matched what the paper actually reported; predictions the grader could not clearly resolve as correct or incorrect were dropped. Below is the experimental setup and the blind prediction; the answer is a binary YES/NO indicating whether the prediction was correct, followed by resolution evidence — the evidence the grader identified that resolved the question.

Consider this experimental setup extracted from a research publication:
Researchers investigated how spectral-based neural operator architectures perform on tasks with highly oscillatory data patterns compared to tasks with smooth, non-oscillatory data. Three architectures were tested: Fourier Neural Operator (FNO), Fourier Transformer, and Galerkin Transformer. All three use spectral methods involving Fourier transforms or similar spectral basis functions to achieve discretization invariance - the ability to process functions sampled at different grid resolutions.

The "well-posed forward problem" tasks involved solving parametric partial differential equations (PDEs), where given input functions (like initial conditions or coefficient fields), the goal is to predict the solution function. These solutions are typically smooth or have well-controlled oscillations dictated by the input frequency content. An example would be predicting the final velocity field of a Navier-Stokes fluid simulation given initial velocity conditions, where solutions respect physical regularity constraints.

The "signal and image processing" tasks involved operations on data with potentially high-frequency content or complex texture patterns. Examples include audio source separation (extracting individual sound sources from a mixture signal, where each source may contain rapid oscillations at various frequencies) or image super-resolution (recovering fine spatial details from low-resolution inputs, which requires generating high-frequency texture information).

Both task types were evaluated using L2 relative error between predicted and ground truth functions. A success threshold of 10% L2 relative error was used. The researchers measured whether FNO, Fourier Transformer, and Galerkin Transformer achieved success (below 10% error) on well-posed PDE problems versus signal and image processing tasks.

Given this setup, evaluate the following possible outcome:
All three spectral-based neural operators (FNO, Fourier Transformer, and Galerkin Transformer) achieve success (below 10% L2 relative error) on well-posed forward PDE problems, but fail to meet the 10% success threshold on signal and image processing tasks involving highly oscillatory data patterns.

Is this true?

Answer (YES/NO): YES